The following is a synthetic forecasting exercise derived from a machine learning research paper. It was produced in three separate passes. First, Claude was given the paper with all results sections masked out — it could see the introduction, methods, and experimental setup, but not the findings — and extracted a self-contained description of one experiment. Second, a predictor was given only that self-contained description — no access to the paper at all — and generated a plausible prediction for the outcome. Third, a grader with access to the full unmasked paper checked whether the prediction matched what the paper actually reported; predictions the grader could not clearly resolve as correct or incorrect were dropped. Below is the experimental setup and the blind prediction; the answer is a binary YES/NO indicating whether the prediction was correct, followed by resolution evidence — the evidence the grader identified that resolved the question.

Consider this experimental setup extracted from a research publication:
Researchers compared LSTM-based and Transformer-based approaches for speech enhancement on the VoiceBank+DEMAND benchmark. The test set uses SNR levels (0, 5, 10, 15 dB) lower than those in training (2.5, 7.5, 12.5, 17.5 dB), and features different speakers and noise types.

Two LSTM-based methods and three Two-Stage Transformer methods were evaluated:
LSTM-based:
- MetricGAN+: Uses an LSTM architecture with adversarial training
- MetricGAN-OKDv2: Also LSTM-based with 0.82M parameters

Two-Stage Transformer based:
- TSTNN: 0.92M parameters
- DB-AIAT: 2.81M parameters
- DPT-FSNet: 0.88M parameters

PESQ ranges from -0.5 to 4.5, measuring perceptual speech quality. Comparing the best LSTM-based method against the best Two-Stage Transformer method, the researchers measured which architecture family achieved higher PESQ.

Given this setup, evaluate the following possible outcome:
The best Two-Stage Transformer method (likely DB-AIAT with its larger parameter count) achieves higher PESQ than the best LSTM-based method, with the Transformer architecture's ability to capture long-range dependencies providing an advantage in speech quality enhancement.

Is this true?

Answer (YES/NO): NO